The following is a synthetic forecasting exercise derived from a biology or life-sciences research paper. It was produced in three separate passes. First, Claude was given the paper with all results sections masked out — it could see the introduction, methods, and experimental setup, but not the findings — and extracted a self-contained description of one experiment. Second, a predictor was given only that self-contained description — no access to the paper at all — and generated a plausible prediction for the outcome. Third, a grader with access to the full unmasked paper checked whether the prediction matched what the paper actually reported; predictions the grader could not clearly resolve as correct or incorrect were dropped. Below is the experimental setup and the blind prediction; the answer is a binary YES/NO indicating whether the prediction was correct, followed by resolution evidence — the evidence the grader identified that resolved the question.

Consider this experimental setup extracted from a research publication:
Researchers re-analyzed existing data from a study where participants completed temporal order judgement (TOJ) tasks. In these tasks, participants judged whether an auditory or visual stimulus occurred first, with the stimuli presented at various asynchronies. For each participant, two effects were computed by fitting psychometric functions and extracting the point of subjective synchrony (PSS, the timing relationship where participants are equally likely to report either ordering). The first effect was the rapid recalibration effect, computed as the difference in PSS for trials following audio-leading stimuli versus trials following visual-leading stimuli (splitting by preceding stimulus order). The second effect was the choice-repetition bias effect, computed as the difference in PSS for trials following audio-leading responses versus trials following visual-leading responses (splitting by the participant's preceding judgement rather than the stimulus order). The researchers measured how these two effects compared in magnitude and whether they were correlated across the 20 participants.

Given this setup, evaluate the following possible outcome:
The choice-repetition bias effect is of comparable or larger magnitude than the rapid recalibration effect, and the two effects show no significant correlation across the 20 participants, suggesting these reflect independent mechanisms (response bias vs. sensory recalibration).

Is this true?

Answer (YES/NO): NO